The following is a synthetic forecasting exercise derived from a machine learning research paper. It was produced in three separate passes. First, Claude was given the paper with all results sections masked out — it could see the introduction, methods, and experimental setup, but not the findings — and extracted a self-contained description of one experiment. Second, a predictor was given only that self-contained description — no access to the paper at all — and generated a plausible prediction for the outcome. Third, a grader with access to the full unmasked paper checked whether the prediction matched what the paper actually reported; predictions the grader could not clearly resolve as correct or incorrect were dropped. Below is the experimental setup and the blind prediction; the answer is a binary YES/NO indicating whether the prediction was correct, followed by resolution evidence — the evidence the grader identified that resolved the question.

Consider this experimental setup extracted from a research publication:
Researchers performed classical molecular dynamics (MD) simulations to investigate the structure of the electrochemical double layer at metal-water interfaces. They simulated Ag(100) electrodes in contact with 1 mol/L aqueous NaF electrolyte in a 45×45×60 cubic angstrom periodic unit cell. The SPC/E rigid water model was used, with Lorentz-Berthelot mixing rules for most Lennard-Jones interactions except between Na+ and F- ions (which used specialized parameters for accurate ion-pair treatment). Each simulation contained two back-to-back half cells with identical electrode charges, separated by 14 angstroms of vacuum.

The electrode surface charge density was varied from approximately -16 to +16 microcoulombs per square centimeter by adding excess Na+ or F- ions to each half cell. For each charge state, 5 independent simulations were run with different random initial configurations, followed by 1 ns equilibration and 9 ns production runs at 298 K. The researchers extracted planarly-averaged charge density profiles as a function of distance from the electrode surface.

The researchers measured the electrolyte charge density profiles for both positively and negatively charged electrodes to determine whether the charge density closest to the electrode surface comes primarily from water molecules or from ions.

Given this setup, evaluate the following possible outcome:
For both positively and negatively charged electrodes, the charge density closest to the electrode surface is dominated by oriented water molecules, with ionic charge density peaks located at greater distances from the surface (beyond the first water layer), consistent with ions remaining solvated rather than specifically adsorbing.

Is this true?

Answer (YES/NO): YES